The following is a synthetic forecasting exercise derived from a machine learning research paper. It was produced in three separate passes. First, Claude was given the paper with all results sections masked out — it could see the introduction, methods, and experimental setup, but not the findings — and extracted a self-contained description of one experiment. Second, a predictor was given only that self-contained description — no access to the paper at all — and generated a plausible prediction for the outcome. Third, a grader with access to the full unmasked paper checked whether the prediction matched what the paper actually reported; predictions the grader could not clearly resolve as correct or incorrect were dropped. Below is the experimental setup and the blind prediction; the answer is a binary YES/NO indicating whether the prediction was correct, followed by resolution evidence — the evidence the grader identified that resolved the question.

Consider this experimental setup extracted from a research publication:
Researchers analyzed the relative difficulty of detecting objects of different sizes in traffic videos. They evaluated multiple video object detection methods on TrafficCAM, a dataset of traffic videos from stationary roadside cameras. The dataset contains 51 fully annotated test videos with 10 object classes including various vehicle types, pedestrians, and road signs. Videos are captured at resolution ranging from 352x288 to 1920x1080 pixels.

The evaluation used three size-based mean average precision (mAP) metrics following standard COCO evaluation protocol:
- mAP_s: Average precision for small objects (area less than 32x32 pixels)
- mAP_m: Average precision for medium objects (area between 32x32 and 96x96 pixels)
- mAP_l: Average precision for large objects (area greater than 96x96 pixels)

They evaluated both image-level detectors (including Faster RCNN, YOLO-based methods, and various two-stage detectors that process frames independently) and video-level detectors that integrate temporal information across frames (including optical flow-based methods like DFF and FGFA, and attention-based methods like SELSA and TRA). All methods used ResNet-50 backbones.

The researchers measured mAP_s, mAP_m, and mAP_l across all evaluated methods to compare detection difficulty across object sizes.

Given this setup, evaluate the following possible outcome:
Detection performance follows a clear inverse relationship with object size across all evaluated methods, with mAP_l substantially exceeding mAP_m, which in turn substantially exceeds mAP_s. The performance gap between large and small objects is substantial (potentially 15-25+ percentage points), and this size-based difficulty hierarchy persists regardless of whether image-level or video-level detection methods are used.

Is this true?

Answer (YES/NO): YES